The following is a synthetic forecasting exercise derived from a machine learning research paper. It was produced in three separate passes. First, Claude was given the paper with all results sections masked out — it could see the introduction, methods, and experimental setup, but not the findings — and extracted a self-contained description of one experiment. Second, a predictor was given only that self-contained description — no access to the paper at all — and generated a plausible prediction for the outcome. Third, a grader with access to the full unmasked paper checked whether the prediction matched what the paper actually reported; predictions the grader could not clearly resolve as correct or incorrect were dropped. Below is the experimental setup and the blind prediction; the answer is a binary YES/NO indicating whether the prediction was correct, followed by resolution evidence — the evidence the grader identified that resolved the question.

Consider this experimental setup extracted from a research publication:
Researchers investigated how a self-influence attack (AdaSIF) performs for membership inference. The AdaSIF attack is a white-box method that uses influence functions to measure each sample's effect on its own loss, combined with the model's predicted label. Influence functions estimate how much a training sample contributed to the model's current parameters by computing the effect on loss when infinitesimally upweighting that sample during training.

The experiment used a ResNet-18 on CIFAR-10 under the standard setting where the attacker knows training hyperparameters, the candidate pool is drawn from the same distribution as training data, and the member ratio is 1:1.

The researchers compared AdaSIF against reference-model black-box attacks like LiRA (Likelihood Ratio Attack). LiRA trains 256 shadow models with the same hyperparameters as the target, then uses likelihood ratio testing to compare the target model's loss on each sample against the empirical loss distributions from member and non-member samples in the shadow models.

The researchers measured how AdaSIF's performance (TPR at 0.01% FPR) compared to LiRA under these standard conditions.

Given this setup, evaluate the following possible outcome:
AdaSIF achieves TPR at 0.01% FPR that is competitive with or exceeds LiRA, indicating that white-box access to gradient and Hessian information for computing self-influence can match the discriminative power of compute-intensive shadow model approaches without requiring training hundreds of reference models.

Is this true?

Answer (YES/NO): NO